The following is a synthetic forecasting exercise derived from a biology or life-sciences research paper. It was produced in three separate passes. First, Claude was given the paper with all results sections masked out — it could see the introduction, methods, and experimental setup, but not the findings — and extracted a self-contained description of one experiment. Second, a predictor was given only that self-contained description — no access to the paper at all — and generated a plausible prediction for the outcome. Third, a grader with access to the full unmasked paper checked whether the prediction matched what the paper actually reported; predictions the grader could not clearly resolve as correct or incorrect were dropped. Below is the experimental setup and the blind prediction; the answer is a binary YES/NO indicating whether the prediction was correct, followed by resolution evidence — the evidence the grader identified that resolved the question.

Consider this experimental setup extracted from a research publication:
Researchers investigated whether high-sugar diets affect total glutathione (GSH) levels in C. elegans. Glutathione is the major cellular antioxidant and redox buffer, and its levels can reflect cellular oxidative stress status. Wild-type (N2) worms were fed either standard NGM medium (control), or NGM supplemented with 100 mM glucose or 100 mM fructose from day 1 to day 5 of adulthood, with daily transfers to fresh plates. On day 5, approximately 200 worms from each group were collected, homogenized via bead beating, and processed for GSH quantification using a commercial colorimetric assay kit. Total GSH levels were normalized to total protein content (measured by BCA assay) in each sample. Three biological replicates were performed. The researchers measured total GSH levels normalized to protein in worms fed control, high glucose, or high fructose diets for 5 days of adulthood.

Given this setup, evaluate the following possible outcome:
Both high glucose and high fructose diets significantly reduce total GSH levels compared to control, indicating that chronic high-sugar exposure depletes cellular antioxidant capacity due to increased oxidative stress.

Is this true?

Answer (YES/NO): NO